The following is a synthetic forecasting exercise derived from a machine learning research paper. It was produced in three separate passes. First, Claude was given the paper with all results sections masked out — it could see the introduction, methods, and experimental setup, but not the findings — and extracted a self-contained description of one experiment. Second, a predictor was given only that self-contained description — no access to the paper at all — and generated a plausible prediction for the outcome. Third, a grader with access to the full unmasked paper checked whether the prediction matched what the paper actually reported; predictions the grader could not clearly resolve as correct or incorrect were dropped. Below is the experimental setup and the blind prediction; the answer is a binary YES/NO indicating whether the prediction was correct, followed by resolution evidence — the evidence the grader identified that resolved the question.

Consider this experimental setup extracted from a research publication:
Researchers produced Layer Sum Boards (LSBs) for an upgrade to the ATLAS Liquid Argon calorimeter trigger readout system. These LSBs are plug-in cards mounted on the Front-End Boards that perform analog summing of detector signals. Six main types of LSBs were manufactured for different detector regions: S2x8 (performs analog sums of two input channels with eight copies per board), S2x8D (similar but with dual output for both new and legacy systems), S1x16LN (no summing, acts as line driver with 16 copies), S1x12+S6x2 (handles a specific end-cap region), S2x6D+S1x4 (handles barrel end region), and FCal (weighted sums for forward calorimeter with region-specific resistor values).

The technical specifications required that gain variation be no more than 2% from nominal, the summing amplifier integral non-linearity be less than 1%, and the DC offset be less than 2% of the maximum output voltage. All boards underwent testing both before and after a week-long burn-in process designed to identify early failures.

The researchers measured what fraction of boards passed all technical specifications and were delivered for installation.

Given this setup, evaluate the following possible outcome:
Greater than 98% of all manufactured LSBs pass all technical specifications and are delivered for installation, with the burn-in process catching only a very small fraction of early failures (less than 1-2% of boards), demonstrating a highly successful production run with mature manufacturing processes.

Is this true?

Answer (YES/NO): YES